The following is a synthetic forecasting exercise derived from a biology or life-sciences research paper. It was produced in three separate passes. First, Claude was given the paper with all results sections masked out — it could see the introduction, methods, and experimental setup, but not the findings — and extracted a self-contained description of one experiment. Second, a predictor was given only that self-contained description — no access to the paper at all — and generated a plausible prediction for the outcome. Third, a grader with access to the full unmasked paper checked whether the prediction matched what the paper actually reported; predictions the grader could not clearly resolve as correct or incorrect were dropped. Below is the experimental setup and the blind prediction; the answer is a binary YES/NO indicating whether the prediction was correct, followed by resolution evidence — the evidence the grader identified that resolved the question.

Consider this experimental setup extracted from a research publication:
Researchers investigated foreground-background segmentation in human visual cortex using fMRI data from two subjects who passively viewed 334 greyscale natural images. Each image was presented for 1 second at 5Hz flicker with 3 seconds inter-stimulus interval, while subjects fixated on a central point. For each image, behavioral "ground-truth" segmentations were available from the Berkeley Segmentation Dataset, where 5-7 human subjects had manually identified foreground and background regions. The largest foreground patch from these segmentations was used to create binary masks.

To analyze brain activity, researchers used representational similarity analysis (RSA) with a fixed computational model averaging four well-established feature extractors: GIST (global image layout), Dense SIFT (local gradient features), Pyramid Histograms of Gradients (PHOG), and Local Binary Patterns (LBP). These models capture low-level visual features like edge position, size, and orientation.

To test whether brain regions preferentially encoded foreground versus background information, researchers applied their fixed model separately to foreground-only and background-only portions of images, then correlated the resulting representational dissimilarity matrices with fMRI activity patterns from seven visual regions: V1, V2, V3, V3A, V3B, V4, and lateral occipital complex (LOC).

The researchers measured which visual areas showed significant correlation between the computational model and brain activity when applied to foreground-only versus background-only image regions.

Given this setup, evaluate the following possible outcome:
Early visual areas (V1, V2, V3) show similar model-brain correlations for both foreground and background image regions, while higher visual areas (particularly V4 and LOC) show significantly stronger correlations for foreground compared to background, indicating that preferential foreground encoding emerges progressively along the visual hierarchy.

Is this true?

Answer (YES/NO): NO